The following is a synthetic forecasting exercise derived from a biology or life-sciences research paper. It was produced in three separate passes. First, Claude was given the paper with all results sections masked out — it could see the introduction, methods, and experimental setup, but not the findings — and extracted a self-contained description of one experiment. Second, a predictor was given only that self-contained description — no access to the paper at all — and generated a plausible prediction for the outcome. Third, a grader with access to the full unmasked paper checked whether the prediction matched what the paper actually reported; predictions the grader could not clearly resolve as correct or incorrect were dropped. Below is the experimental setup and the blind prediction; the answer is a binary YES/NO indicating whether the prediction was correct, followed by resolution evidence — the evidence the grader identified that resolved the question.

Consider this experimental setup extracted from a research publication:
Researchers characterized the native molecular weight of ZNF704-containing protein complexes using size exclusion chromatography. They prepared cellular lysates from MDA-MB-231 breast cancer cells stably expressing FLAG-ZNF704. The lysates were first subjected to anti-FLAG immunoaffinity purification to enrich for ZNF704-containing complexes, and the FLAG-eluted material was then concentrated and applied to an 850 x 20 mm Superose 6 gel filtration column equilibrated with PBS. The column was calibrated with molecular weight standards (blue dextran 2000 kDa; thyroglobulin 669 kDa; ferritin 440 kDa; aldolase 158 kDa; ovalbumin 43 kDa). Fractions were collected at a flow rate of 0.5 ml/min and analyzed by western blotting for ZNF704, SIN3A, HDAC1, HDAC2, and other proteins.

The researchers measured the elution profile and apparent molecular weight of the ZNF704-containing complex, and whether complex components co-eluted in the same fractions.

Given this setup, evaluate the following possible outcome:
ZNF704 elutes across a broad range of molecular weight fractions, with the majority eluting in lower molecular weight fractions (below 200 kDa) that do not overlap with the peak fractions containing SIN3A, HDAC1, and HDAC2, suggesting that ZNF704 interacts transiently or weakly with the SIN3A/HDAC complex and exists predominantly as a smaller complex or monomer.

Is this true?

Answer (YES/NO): NO